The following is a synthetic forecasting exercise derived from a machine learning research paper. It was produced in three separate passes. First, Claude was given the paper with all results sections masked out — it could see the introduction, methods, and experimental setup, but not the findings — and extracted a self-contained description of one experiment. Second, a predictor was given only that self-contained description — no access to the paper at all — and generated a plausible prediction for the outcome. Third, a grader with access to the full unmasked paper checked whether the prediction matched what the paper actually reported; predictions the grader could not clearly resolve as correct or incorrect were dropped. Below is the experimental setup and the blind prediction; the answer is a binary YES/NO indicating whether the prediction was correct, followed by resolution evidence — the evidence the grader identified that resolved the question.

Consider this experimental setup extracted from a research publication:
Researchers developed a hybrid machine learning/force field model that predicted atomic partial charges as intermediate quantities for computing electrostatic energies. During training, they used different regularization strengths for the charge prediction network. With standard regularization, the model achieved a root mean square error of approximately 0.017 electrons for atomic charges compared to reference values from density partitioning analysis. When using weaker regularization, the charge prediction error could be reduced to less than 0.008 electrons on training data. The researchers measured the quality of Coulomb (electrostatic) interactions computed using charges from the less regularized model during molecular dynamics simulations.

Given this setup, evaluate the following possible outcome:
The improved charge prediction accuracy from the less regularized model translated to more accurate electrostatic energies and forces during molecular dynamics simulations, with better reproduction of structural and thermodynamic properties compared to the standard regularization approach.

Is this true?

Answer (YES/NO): NO